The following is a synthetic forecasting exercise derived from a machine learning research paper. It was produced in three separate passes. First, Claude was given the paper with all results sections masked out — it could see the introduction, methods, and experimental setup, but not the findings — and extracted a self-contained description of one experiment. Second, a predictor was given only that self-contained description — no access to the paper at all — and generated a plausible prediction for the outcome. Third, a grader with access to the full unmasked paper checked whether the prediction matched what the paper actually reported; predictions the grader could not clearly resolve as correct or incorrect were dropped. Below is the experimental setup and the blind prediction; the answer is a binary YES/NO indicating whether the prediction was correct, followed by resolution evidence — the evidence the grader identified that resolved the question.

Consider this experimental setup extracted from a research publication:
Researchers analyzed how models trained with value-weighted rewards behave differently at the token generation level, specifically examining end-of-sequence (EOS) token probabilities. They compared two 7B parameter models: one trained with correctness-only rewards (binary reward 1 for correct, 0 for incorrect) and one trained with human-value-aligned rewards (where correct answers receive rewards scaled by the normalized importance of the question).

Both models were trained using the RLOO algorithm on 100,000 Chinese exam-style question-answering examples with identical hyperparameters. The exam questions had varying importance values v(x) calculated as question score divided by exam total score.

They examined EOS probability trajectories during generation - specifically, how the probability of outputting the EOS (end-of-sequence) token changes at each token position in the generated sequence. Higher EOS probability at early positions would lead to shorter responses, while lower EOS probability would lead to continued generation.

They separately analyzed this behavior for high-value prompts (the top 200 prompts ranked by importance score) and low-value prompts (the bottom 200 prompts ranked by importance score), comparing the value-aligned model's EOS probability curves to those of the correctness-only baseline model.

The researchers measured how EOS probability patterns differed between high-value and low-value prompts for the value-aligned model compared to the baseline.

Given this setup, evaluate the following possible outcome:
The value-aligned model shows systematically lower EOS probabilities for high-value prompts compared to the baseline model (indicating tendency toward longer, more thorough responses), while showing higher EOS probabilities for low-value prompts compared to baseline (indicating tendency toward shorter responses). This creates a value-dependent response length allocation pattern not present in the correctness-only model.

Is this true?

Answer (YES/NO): YES